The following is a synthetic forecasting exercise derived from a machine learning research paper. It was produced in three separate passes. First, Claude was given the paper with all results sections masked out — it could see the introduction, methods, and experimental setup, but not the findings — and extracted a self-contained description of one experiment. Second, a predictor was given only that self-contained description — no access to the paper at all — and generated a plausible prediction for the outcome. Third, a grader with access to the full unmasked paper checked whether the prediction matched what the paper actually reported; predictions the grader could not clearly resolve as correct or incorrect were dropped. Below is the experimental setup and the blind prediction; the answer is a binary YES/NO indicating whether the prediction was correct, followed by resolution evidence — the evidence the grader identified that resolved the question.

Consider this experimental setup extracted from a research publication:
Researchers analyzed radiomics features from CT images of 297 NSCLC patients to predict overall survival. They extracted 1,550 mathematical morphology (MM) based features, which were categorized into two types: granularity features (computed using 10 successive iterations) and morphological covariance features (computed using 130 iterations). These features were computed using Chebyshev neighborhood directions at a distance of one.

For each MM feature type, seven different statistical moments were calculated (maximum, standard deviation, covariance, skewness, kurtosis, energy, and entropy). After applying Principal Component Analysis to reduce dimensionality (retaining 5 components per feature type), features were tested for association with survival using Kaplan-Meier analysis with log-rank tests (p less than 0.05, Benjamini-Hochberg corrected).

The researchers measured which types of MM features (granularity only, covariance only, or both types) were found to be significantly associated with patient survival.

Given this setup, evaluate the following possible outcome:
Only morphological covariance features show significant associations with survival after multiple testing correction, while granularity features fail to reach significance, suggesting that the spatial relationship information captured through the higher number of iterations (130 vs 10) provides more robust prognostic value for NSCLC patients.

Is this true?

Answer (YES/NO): NO